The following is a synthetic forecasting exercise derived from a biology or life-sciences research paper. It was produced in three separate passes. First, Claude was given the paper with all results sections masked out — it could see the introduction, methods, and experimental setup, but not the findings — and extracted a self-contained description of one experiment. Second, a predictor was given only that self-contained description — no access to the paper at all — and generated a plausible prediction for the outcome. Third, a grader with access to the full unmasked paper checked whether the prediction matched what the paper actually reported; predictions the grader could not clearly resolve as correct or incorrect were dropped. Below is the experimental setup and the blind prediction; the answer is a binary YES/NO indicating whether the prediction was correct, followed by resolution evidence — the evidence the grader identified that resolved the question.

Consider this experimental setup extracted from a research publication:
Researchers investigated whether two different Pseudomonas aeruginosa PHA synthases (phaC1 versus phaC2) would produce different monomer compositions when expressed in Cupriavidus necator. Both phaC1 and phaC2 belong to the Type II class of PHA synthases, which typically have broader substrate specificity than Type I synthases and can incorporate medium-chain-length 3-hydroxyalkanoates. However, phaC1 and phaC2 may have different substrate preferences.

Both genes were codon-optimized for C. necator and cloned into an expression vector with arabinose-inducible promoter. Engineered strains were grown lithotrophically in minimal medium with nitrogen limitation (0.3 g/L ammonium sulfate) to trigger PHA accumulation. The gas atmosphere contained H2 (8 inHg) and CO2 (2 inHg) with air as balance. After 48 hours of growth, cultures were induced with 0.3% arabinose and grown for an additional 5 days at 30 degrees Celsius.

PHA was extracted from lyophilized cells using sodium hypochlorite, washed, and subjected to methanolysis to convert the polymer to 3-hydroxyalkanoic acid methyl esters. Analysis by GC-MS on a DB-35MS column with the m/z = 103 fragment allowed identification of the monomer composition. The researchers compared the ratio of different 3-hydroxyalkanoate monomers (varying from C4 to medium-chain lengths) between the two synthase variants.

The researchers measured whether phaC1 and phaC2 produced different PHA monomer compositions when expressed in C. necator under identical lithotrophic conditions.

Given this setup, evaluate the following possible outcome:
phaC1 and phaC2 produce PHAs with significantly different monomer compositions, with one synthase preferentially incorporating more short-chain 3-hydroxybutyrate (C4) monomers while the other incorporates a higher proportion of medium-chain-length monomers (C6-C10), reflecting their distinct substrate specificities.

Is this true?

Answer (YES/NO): NO